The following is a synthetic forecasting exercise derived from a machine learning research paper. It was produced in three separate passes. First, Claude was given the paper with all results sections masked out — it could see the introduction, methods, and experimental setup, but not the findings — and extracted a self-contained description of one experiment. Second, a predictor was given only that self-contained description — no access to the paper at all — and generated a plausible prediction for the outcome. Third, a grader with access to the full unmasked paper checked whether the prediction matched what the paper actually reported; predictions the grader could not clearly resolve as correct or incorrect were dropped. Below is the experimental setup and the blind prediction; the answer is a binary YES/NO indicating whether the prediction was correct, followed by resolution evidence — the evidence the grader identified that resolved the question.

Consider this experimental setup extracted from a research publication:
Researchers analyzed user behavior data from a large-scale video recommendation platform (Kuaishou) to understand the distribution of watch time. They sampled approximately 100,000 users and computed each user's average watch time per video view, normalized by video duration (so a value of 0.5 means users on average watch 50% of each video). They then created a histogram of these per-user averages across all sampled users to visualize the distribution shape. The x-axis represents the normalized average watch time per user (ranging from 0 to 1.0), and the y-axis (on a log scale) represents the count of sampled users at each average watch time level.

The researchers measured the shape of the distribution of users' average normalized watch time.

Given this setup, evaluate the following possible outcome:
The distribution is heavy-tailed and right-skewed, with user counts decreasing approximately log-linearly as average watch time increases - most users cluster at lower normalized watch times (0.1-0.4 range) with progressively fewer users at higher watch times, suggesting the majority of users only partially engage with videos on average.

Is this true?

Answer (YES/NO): NO